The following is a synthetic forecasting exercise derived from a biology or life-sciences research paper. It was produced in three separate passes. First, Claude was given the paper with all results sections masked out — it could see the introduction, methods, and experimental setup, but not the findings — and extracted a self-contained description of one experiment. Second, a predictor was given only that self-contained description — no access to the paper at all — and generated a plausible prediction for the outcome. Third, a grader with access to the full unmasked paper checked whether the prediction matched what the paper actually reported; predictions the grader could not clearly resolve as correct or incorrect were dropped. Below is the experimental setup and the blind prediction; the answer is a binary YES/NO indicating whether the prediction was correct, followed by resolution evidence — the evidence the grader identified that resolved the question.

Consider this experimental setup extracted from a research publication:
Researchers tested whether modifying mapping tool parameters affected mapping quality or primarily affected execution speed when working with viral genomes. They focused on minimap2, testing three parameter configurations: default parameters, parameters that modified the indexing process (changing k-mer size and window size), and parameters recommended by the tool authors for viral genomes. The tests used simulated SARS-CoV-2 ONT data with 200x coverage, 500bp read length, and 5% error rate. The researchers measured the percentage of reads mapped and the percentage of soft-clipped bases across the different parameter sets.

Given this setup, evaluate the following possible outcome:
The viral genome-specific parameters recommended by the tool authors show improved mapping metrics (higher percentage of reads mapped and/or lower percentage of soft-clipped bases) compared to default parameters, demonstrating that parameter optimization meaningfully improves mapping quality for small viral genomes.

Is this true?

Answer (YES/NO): NO